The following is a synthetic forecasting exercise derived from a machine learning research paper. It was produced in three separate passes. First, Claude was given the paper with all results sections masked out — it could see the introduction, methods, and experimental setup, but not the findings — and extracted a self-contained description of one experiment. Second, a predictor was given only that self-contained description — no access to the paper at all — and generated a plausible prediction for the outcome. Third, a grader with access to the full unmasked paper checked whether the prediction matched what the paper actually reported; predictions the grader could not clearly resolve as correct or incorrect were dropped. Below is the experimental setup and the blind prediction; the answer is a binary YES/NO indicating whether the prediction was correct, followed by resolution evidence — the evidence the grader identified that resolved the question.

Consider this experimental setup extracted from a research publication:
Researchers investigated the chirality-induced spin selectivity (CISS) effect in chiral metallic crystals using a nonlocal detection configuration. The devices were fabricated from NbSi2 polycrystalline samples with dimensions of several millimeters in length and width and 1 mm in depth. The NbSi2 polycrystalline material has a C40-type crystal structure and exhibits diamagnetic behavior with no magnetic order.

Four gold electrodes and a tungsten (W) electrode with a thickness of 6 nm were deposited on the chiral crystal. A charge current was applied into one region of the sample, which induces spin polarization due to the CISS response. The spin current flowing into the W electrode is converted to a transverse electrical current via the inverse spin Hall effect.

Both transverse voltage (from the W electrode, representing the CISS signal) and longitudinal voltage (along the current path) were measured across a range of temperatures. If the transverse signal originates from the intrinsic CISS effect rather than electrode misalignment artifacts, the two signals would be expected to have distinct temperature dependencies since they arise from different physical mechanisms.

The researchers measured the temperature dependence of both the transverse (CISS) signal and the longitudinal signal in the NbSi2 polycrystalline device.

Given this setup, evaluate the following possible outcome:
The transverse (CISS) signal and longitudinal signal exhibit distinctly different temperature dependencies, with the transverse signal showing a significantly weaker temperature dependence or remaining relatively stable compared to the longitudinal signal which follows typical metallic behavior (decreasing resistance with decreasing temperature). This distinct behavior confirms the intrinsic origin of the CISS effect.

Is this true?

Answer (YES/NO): YES